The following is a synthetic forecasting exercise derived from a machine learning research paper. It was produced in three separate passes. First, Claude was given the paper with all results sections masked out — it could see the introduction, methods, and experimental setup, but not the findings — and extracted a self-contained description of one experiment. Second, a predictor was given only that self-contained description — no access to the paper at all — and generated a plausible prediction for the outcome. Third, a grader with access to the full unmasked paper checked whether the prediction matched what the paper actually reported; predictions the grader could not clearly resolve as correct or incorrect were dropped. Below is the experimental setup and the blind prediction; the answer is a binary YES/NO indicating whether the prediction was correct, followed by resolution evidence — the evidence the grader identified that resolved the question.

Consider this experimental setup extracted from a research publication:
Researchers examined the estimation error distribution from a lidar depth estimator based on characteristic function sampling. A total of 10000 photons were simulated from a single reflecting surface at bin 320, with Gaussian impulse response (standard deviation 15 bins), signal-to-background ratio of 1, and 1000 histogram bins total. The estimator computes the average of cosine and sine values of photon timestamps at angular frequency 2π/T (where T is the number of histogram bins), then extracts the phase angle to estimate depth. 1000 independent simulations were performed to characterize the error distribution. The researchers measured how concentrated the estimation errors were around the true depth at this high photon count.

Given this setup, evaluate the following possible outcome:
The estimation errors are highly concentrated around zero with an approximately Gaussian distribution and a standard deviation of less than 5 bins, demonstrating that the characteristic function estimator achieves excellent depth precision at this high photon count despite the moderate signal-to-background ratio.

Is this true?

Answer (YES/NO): YES